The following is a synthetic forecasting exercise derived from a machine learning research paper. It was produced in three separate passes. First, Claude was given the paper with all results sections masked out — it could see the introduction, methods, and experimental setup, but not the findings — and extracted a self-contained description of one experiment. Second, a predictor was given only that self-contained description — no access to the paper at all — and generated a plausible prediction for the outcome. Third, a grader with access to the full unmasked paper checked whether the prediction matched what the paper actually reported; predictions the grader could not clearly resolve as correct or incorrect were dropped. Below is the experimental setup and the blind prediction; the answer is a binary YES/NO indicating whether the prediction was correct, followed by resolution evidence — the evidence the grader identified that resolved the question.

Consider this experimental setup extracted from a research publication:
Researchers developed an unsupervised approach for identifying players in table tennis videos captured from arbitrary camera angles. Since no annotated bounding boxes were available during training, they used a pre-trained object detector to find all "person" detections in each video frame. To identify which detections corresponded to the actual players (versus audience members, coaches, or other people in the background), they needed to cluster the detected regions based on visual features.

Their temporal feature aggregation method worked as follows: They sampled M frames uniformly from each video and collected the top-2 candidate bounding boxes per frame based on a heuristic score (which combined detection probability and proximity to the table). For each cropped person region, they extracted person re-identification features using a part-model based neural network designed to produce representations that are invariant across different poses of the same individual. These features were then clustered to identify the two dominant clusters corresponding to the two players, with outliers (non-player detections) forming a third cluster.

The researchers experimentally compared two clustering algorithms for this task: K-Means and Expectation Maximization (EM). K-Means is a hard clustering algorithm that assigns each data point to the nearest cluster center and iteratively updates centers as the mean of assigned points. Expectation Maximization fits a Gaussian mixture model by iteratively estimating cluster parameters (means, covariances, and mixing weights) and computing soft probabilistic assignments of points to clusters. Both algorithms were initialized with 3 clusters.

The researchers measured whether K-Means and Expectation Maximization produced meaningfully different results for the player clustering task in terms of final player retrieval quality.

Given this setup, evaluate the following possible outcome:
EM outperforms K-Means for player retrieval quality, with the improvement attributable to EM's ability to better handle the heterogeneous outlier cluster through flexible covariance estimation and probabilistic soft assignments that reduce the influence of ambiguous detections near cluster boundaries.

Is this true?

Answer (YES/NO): NO